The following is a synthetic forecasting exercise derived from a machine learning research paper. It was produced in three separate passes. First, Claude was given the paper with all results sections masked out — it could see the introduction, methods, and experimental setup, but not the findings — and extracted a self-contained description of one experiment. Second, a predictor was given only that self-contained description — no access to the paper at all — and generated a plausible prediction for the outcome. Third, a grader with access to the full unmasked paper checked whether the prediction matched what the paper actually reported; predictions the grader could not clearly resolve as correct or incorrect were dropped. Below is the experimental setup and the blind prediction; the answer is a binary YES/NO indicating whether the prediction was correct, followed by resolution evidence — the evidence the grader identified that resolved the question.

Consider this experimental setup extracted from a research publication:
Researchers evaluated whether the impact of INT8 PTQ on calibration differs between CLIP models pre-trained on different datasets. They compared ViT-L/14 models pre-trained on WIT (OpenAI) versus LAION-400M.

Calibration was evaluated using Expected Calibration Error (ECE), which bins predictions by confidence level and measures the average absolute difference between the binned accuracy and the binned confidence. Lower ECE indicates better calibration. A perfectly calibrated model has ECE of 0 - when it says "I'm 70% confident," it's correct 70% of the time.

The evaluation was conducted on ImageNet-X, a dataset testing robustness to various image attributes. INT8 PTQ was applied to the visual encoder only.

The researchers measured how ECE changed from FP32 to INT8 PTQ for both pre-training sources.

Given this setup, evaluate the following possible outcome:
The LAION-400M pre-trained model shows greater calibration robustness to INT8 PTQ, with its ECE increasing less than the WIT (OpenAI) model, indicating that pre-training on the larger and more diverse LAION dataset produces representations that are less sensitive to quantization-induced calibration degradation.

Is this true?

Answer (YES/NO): NO